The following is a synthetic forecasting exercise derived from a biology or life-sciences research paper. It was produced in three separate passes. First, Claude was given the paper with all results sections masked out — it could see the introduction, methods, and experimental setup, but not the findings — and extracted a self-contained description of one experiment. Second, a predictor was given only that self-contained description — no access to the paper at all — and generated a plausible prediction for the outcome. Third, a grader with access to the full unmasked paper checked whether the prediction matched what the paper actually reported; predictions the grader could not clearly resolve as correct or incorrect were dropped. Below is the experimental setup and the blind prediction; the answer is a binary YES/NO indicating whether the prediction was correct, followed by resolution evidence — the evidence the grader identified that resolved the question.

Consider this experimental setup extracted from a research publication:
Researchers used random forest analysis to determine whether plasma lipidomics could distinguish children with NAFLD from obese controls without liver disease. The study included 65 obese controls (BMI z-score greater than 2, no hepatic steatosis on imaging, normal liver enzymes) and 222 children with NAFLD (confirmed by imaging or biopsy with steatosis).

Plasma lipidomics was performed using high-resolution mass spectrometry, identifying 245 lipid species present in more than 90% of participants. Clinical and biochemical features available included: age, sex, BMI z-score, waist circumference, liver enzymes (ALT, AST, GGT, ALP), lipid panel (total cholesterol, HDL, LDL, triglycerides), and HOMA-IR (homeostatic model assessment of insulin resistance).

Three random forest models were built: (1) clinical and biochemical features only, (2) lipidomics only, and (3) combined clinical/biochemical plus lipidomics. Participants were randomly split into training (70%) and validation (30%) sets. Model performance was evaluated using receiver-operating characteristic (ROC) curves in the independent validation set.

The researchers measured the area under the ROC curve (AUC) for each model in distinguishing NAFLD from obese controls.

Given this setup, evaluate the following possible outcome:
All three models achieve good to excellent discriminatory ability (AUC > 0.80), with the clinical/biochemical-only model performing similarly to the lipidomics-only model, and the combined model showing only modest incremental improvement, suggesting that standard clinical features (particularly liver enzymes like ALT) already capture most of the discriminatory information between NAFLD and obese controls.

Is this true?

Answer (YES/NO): NO